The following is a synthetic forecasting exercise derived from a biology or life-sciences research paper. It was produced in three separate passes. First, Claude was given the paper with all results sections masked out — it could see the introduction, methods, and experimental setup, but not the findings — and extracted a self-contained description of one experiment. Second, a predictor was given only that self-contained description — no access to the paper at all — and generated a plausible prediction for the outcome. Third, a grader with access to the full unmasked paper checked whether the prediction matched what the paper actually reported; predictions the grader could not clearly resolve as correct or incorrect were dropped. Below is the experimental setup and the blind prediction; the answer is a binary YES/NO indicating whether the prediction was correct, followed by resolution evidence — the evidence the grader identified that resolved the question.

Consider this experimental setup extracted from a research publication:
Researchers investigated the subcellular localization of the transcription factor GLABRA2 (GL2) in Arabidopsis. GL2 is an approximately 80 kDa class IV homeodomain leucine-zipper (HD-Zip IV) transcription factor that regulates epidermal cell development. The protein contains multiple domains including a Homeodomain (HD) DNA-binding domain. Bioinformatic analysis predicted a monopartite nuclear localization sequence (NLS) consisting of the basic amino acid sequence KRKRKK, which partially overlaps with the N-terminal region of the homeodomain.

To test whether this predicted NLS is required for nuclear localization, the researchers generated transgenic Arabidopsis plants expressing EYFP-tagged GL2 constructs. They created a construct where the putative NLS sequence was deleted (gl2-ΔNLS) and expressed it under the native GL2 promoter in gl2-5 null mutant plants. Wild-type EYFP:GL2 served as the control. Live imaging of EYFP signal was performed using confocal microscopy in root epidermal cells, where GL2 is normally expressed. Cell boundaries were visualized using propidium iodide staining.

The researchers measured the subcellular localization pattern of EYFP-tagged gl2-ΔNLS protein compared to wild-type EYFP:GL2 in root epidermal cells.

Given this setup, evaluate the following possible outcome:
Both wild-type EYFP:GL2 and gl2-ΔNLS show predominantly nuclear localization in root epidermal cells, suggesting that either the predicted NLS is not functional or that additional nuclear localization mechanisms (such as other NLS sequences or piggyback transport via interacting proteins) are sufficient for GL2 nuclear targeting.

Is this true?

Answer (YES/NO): NO